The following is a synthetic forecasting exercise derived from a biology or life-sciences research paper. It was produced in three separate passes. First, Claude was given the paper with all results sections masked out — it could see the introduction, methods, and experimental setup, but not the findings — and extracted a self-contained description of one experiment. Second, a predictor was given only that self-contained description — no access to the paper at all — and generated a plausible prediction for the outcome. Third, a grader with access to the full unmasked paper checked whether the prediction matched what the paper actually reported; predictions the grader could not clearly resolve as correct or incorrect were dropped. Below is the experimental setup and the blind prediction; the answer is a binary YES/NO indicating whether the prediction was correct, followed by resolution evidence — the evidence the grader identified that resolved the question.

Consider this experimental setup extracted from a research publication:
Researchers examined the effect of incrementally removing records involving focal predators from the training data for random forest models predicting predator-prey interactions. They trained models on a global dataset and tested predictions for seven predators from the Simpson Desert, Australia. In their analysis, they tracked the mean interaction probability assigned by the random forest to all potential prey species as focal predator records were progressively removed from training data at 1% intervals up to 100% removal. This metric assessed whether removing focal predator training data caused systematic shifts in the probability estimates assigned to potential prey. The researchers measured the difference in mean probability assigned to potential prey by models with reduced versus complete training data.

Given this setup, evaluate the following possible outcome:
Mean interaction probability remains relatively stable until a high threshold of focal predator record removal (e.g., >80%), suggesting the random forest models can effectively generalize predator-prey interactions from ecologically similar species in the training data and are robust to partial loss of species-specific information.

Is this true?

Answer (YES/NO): YES